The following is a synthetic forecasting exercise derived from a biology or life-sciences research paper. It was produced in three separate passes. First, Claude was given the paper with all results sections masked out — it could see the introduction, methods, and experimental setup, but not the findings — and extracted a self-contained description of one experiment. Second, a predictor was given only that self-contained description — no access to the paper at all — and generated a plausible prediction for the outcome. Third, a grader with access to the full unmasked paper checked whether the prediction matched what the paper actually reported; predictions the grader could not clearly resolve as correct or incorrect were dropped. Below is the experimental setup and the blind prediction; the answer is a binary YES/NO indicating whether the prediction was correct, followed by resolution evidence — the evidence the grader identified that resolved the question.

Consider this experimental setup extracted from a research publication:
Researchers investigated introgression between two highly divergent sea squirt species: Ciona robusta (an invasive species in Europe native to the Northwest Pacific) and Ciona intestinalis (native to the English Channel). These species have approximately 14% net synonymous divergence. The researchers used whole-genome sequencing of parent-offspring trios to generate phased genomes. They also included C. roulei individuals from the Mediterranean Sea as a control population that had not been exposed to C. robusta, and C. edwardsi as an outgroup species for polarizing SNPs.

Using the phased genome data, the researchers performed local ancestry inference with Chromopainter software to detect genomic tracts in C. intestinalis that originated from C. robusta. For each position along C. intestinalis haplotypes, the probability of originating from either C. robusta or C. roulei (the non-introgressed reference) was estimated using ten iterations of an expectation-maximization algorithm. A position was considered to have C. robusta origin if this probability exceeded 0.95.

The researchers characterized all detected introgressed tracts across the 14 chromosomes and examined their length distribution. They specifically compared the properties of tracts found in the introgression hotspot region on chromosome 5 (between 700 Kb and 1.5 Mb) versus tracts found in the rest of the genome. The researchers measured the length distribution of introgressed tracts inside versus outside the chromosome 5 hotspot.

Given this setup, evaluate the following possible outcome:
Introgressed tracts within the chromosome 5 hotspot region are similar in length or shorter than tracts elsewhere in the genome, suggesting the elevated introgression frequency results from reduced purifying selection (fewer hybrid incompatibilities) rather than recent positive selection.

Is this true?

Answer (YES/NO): NO